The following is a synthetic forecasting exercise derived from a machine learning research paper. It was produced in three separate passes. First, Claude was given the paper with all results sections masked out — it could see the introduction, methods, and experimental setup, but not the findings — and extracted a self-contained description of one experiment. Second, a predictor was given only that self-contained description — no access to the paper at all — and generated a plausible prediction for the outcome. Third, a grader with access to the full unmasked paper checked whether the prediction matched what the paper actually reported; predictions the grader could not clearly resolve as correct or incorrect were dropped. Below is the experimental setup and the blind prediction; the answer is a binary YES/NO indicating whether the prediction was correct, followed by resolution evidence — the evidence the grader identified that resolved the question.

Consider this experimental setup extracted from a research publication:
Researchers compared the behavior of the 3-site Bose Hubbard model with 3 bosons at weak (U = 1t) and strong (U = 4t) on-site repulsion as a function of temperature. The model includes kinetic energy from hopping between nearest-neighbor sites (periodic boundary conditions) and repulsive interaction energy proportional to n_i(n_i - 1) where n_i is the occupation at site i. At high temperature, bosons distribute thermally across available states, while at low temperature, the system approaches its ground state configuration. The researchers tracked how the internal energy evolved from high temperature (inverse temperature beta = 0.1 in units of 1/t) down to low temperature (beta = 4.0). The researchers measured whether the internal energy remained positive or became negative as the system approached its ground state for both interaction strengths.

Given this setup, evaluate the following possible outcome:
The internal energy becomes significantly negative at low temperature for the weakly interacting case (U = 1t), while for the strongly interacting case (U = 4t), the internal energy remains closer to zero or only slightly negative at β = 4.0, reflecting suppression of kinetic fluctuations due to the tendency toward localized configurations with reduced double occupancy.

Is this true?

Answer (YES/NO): NO